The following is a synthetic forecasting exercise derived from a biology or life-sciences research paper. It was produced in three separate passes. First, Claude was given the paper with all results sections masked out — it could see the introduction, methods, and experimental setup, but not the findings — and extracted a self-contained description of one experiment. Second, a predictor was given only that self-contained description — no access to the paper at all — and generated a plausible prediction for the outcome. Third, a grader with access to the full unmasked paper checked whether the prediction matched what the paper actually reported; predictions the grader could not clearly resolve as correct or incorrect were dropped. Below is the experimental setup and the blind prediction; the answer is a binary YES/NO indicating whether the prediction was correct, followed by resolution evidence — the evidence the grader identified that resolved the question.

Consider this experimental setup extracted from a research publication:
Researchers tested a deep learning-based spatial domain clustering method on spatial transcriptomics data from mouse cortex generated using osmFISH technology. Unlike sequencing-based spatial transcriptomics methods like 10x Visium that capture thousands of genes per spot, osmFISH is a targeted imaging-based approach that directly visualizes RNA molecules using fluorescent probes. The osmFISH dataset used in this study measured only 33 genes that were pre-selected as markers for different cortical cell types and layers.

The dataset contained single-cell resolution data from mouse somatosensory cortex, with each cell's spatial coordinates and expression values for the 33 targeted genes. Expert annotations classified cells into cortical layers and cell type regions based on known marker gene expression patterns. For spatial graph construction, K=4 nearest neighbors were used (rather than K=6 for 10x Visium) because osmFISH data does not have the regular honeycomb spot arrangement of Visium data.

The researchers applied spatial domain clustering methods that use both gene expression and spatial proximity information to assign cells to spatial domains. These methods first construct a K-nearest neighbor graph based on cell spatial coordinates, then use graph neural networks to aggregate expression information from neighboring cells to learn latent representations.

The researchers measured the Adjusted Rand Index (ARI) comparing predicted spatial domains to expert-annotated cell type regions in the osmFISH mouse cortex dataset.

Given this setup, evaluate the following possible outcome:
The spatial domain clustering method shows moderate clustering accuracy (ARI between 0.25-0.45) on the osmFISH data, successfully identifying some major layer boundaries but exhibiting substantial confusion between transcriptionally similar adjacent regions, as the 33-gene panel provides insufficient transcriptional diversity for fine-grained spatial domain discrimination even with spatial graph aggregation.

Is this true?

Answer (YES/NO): NO